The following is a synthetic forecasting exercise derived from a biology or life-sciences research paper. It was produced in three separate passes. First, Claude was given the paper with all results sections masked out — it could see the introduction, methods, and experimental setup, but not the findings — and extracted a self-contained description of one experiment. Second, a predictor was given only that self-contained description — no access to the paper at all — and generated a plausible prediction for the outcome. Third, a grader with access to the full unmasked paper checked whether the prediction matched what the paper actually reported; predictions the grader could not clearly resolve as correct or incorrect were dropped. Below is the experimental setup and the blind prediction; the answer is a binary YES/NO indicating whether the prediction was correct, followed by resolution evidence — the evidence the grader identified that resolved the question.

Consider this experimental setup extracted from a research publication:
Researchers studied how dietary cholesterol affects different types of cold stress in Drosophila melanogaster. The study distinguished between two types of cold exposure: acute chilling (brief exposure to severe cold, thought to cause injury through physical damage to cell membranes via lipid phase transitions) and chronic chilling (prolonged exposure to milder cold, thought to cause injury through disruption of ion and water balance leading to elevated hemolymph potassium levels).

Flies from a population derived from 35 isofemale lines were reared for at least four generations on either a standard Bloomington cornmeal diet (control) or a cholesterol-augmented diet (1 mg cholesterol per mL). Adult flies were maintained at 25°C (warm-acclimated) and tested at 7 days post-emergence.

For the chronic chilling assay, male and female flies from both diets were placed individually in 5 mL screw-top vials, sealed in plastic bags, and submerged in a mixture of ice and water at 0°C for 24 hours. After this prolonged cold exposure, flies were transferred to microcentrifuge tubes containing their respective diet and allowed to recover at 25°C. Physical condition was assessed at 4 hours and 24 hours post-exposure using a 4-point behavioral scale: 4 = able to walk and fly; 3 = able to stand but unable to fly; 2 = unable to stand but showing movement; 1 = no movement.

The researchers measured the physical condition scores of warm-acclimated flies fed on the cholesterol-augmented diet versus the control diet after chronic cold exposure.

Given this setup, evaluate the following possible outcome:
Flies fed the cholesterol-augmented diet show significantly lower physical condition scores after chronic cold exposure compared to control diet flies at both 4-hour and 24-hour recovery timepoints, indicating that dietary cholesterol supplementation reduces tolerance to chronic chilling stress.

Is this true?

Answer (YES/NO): YES